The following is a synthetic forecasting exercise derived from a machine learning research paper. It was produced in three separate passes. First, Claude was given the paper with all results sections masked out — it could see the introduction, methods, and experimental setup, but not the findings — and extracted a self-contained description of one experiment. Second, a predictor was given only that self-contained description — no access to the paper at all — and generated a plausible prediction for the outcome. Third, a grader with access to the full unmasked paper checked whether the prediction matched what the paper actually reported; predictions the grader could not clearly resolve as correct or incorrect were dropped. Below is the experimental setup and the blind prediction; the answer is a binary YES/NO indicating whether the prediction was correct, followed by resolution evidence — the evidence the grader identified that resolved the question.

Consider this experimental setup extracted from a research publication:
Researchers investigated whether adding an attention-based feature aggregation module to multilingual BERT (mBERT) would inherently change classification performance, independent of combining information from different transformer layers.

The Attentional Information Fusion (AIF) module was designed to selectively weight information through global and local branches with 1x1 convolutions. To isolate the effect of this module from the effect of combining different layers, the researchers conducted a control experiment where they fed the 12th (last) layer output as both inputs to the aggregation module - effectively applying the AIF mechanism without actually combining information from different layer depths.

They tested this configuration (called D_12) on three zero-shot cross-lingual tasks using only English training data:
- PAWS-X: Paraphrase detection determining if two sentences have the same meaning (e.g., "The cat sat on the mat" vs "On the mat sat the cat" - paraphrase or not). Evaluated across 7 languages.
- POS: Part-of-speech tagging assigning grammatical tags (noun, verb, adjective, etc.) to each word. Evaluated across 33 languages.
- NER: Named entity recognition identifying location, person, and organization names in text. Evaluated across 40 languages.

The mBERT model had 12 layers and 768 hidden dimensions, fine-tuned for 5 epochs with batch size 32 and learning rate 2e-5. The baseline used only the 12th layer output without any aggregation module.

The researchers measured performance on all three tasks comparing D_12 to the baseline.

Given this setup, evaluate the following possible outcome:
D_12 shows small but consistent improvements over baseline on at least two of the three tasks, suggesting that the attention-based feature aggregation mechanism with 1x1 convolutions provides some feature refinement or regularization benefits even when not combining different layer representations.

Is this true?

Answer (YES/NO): NO